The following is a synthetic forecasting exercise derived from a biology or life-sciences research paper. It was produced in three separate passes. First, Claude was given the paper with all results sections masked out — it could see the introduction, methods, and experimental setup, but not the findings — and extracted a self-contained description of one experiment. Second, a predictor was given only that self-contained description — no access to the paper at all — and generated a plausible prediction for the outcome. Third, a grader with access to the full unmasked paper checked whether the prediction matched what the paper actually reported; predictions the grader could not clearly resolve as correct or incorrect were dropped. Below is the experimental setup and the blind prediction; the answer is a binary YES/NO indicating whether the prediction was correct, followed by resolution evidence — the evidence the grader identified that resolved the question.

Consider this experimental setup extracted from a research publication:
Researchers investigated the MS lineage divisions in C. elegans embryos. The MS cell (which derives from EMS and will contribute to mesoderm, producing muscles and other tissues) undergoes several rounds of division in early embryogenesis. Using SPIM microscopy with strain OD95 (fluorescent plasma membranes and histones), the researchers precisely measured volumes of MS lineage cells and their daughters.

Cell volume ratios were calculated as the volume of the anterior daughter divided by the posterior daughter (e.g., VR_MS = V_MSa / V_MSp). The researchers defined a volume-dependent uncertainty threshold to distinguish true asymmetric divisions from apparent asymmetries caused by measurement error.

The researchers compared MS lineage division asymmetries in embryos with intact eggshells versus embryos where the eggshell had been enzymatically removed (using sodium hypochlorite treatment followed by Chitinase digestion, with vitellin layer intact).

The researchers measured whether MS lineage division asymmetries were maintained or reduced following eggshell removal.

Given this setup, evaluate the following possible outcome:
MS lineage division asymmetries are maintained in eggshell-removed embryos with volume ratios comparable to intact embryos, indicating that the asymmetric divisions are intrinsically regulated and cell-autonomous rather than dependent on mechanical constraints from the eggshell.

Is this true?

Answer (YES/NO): NO